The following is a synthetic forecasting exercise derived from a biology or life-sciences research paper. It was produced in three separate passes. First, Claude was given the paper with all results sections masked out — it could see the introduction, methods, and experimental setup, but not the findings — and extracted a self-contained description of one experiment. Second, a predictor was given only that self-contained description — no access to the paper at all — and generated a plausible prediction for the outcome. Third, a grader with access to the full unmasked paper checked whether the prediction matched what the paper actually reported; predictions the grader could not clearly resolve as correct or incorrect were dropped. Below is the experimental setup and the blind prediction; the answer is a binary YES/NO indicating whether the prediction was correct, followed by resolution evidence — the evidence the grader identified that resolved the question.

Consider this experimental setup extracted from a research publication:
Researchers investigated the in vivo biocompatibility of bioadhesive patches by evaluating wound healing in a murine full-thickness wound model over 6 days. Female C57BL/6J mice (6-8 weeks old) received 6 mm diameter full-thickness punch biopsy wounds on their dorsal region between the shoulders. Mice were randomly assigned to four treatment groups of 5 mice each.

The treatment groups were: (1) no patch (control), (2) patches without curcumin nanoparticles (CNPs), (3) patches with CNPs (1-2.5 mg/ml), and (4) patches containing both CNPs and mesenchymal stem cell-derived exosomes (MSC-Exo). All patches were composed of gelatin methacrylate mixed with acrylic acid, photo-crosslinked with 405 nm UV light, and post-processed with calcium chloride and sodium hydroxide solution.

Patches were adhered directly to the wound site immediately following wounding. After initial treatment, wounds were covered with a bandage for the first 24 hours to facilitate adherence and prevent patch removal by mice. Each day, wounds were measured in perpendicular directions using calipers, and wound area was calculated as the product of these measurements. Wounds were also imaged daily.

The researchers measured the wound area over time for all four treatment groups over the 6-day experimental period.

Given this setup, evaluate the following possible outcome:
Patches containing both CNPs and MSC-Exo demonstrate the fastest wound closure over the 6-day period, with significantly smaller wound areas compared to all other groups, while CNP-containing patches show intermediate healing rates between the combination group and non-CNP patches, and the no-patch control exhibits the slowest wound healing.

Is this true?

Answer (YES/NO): NO